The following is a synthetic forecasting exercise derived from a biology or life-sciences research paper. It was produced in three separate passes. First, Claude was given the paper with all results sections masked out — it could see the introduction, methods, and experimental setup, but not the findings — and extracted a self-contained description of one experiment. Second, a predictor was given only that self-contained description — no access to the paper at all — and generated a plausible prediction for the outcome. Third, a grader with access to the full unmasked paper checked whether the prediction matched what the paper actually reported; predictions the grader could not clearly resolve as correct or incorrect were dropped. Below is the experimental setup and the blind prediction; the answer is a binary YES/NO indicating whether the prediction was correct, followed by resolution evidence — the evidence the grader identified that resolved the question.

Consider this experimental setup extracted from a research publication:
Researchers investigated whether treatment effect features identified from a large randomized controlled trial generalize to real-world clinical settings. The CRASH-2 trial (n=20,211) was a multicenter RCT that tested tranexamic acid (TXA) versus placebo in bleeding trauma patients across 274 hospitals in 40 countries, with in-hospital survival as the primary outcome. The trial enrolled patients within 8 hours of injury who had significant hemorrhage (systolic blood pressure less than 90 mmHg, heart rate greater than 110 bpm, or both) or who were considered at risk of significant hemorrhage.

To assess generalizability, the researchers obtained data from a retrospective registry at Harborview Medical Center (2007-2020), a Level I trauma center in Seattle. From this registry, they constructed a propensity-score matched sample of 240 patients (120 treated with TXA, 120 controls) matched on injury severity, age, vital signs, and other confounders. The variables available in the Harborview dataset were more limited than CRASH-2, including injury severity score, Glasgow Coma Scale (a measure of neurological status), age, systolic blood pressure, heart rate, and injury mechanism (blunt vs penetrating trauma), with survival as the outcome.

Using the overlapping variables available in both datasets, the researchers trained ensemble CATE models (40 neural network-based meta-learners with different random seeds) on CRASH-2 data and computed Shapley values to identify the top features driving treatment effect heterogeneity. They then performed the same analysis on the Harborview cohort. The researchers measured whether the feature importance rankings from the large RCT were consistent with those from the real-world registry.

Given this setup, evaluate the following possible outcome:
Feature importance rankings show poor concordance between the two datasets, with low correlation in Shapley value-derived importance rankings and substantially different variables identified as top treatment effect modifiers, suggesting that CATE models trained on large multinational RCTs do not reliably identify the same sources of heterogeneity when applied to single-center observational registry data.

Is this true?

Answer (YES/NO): NO